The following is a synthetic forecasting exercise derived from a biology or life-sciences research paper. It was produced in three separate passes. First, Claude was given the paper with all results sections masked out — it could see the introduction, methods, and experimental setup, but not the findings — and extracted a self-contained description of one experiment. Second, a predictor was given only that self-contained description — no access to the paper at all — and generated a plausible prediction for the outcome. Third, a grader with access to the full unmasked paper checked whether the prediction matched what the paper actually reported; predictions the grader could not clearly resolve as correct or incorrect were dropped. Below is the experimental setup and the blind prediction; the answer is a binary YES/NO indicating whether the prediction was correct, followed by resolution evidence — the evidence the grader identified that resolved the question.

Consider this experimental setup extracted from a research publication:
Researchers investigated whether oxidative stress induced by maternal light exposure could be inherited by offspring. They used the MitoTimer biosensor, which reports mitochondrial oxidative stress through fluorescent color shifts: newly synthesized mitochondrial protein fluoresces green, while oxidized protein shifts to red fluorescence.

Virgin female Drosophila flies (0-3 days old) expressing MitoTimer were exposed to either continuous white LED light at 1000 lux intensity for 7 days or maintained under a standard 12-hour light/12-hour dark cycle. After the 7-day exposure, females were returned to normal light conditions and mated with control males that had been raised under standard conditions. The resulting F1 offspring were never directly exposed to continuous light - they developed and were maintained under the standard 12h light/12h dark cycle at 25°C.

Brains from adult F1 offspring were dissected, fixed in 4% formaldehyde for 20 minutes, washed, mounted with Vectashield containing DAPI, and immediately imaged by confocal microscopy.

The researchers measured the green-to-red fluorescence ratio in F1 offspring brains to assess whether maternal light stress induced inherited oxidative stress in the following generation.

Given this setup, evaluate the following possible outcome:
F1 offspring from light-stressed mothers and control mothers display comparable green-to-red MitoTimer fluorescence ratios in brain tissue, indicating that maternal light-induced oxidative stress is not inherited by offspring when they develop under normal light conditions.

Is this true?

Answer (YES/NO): NO